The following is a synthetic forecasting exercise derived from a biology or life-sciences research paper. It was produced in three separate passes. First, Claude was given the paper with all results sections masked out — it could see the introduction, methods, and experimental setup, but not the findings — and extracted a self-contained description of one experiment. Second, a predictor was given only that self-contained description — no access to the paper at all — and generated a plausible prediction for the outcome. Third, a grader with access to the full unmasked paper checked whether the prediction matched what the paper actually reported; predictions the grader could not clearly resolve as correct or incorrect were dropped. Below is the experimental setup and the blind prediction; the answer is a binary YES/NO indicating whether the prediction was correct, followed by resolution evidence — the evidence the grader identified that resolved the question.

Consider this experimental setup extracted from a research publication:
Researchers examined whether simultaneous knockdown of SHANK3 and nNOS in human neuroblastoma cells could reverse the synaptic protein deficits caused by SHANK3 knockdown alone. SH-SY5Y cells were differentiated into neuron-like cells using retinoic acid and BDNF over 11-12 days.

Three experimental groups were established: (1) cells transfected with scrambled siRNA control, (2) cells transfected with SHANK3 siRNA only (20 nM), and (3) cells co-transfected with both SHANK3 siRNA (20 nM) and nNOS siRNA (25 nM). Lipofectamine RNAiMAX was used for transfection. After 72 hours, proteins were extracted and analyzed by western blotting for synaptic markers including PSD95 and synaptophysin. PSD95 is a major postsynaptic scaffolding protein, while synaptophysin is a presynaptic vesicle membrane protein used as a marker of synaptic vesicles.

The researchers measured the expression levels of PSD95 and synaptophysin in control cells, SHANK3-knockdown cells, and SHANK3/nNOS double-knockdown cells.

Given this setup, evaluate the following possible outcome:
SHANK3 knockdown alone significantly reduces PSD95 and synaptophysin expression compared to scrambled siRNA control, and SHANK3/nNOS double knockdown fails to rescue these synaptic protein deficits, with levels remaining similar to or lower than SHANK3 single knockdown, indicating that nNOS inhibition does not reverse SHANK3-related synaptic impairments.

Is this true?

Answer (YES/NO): NO